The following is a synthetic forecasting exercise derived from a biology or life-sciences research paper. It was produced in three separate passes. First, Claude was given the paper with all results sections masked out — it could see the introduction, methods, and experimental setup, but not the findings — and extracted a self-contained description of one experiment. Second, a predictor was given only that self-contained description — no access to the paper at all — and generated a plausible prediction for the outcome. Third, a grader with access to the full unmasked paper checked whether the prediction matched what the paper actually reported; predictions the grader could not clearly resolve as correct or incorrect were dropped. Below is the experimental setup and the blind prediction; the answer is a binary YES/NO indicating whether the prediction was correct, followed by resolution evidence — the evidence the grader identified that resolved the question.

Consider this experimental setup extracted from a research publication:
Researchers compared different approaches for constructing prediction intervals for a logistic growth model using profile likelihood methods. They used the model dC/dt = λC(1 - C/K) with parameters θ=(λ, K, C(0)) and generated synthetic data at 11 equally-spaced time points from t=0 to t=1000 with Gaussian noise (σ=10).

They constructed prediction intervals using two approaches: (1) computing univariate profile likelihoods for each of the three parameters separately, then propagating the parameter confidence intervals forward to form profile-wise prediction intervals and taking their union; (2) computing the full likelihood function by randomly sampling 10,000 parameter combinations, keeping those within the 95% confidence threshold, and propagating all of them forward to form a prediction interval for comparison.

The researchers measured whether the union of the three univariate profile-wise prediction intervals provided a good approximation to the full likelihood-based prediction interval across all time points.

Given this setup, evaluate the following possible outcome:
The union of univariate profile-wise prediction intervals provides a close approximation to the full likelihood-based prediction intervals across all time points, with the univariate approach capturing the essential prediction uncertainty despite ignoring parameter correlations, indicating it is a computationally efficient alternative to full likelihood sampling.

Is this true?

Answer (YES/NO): NO